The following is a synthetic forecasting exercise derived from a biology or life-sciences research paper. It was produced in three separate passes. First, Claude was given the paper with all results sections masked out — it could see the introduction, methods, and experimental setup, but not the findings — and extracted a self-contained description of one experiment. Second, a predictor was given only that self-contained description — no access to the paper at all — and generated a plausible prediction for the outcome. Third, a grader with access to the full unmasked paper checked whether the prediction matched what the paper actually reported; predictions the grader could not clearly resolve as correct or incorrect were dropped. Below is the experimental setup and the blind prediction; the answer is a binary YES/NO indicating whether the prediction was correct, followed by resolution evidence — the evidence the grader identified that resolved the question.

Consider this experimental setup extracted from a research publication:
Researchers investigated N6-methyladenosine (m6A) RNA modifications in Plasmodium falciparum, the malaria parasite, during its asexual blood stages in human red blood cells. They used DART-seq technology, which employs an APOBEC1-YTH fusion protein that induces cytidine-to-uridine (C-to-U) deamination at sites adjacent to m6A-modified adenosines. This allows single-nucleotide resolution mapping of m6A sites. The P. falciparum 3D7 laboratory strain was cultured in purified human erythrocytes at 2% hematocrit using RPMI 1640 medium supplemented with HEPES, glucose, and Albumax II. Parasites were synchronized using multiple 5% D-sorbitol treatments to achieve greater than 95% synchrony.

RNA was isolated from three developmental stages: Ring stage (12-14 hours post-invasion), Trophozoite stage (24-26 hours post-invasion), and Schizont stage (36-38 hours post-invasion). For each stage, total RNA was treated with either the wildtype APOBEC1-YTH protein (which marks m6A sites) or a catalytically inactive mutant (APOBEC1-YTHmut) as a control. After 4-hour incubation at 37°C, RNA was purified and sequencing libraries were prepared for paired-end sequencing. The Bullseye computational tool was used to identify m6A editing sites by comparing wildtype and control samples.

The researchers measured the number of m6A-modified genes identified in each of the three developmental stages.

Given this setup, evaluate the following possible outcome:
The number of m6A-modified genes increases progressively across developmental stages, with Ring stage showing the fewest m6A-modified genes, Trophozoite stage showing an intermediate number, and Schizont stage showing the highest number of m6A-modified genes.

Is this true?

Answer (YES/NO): NO